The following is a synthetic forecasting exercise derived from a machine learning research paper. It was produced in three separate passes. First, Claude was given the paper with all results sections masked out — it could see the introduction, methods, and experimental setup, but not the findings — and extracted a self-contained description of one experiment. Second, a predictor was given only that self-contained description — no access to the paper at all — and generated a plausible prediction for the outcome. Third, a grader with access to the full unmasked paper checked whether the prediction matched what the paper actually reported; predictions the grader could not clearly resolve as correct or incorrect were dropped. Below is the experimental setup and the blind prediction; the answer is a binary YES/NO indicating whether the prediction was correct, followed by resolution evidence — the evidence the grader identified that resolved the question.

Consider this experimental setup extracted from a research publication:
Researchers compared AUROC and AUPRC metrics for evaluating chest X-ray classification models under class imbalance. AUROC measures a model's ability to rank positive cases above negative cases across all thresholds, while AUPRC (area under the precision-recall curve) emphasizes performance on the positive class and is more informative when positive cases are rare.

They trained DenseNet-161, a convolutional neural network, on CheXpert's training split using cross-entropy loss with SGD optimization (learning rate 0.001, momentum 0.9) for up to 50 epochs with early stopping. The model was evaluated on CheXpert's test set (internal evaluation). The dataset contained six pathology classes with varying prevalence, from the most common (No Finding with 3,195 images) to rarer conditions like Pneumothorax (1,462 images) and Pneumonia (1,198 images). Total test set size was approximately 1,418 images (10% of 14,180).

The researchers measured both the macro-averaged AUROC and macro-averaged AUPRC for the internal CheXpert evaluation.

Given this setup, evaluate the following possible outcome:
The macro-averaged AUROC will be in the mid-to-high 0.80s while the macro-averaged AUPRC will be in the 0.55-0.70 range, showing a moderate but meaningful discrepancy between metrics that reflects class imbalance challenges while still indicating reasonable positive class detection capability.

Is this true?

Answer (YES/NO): YES